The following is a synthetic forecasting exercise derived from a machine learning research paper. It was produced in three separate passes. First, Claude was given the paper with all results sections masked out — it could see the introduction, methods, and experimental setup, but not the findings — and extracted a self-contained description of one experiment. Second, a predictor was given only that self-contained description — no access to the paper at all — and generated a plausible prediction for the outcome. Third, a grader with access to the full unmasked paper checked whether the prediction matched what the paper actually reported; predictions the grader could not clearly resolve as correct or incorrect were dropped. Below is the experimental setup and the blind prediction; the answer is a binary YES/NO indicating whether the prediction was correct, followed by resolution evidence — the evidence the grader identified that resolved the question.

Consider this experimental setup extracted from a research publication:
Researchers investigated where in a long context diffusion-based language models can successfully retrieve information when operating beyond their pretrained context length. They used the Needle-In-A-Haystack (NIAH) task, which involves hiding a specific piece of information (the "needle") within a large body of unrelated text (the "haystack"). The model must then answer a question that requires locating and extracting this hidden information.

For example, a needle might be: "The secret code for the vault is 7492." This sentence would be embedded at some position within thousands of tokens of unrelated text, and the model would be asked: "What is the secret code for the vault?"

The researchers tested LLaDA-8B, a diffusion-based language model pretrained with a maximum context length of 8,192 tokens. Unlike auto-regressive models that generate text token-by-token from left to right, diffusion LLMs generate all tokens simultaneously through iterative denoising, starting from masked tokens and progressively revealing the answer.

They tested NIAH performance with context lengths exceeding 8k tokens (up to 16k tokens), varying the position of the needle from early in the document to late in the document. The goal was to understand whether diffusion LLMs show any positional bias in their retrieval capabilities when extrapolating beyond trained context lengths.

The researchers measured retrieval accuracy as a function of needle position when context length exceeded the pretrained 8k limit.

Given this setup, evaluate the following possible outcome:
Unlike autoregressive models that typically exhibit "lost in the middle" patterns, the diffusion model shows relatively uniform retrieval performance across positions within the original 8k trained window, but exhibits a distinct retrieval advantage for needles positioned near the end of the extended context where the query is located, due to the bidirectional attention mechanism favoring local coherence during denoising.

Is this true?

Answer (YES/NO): YES